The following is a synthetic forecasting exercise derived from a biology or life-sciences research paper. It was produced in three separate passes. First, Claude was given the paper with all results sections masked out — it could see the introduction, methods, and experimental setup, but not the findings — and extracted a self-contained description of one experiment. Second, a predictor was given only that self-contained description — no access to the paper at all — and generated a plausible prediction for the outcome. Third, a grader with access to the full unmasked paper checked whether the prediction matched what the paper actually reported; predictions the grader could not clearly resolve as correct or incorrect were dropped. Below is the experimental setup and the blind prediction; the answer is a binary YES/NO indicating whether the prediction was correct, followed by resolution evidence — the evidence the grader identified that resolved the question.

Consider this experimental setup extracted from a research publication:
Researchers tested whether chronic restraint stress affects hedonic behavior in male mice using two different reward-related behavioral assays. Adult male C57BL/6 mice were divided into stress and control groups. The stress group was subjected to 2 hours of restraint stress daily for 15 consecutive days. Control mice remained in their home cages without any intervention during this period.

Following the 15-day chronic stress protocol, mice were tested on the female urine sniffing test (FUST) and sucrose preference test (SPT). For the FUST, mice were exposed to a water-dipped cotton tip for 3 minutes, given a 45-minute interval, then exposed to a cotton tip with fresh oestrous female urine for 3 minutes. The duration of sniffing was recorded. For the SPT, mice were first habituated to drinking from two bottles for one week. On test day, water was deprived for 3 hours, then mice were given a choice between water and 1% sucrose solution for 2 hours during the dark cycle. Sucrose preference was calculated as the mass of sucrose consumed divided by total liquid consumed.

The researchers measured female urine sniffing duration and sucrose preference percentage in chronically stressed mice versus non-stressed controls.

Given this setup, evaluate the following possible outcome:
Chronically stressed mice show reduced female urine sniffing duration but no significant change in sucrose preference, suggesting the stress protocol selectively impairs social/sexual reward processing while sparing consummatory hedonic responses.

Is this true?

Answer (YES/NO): NO